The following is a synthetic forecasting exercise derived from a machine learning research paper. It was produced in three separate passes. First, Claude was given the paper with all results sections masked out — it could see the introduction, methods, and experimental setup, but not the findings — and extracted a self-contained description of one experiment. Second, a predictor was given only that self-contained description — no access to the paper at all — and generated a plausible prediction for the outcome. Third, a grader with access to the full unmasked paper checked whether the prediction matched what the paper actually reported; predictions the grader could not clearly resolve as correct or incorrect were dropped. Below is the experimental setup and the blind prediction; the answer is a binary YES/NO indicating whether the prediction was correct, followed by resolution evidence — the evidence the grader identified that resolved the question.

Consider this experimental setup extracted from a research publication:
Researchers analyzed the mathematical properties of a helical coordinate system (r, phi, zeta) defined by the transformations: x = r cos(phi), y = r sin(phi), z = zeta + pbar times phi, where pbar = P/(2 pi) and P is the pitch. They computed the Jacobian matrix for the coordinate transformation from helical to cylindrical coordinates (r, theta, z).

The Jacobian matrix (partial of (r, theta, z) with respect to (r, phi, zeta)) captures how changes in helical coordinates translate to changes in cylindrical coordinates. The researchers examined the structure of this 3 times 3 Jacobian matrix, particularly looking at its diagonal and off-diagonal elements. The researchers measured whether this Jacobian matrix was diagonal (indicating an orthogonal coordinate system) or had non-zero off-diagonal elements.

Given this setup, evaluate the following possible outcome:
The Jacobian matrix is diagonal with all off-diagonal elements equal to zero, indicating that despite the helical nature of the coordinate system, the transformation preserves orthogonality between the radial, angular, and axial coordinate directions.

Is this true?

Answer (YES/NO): NO